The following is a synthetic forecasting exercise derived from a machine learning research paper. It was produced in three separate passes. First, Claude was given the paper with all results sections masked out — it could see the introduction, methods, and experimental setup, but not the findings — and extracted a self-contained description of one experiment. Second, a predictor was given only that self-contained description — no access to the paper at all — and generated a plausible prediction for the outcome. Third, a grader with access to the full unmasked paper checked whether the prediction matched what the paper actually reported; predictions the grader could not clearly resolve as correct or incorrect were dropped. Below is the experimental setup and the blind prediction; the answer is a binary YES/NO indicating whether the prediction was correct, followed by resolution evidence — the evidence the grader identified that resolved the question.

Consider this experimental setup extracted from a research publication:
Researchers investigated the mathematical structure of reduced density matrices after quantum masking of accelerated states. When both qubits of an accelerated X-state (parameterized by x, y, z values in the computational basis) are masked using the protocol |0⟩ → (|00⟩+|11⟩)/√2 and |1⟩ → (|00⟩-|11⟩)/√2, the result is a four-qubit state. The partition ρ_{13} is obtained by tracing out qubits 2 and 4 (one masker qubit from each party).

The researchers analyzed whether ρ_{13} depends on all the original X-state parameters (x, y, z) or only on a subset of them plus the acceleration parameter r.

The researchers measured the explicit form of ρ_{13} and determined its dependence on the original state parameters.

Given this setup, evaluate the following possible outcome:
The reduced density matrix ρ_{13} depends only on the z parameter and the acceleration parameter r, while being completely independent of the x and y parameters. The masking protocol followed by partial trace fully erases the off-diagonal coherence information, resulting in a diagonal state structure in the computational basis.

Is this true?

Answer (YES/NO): NO